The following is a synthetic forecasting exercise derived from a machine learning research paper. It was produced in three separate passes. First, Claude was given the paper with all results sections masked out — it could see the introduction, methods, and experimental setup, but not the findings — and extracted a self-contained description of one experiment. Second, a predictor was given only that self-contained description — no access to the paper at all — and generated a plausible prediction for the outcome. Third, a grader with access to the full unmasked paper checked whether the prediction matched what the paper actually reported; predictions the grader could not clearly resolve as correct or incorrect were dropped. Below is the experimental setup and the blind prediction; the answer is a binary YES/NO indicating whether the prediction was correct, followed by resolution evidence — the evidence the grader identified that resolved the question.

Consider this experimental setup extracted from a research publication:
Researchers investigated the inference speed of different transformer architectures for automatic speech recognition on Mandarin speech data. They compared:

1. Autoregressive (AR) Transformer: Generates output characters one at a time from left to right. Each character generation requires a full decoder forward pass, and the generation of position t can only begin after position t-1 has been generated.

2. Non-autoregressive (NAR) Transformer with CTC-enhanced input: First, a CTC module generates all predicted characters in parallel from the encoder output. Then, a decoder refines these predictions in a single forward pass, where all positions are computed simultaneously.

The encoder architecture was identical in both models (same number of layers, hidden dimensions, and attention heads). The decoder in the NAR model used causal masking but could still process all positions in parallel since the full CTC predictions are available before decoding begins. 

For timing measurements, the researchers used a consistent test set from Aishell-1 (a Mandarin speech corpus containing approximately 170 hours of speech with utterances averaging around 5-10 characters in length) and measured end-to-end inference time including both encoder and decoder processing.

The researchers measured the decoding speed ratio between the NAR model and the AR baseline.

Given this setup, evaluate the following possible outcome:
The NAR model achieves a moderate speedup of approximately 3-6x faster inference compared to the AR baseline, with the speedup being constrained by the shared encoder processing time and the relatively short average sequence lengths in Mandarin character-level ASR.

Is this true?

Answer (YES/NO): NO